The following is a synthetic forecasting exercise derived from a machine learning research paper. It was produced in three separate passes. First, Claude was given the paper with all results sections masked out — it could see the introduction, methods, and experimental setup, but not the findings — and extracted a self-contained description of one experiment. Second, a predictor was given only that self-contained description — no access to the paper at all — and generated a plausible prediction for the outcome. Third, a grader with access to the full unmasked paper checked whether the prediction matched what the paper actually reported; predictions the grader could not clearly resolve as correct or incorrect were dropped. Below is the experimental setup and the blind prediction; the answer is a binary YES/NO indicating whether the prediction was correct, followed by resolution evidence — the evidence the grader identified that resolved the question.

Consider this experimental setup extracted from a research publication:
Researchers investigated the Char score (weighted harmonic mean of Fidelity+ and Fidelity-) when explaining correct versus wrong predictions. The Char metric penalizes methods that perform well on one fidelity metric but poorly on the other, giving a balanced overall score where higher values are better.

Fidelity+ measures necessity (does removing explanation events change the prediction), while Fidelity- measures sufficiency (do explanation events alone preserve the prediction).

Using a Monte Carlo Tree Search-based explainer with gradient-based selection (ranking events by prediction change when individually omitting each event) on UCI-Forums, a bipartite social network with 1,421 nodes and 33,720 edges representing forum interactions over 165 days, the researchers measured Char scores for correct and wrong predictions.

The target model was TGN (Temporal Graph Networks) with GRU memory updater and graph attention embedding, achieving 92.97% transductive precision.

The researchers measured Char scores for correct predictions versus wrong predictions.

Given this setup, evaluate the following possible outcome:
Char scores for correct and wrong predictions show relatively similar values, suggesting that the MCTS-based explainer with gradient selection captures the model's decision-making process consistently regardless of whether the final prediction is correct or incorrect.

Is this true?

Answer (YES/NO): NO